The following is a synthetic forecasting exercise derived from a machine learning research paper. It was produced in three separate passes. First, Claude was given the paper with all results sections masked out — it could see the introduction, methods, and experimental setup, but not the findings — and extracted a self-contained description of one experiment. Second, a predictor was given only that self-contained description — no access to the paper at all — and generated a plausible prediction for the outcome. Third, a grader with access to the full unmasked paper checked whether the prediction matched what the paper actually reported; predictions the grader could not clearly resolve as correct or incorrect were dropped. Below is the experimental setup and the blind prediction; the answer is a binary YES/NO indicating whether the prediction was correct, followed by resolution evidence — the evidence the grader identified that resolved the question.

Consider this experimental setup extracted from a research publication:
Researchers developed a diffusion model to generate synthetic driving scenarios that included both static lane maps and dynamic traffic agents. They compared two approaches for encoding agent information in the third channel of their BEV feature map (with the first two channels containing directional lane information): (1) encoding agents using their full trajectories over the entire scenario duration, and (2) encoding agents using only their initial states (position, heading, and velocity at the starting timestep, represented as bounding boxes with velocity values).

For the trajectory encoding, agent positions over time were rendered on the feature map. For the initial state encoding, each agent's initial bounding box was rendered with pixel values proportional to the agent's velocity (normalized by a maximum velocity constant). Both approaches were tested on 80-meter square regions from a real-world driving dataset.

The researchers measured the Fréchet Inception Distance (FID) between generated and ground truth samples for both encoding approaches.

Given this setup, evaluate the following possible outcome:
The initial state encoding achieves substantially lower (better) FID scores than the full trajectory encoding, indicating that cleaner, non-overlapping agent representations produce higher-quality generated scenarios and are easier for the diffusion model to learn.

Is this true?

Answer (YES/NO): YES